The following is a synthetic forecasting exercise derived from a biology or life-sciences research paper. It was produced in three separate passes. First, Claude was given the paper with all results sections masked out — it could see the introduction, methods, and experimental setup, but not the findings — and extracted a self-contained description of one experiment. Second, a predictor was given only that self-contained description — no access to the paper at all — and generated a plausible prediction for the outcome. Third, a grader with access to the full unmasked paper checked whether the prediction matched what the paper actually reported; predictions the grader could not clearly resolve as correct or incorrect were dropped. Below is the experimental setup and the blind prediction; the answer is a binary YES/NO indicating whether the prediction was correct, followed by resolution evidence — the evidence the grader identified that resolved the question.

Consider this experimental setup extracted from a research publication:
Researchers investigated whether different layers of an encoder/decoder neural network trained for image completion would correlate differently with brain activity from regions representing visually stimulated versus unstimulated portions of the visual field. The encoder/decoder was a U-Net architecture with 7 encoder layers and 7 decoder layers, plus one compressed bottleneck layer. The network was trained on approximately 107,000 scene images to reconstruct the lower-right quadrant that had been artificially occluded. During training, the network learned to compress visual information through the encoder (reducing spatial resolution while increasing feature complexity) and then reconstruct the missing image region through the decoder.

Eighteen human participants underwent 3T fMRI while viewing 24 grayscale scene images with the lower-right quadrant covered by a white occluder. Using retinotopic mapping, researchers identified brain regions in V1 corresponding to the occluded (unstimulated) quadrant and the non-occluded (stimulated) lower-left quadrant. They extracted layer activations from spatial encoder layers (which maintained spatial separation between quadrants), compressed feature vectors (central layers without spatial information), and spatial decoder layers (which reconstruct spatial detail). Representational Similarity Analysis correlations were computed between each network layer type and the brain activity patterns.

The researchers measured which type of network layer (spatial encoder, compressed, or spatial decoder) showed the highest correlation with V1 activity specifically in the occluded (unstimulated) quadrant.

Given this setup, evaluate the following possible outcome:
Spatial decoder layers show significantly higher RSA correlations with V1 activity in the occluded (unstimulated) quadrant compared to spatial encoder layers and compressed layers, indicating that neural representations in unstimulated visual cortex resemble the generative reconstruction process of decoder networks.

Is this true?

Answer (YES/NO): NO